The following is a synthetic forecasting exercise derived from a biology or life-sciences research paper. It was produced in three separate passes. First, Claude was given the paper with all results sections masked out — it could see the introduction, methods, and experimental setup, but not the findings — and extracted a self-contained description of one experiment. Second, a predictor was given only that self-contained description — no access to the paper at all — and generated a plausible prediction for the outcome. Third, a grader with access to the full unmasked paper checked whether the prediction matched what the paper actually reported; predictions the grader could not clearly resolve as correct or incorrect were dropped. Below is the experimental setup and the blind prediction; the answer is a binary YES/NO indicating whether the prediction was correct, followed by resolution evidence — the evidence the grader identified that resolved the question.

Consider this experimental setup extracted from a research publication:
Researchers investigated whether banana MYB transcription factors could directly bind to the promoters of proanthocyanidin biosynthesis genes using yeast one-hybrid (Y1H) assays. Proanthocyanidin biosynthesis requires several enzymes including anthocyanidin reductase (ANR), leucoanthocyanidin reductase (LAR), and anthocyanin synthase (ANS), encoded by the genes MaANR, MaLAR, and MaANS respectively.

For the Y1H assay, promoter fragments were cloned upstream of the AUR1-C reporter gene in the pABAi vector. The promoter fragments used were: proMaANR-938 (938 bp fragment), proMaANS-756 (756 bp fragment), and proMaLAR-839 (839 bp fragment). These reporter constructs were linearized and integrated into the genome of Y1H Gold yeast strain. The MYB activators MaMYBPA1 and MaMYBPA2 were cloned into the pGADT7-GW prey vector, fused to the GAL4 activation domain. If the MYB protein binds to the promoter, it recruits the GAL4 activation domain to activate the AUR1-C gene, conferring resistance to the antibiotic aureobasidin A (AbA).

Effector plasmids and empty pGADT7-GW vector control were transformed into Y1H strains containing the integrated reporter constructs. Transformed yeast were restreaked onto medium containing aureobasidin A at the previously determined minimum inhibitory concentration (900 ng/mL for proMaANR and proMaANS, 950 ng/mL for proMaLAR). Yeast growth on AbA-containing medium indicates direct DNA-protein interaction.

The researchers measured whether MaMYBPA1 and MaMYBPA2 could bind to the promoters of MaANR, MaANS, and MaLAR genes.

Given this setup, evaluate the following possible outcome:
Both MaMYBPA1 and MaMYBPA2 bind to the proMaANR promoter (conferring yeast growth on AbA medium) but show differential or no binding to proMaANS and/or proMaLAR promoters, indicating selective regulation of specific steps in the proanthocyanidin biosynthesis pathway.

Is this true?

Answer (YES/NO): NO